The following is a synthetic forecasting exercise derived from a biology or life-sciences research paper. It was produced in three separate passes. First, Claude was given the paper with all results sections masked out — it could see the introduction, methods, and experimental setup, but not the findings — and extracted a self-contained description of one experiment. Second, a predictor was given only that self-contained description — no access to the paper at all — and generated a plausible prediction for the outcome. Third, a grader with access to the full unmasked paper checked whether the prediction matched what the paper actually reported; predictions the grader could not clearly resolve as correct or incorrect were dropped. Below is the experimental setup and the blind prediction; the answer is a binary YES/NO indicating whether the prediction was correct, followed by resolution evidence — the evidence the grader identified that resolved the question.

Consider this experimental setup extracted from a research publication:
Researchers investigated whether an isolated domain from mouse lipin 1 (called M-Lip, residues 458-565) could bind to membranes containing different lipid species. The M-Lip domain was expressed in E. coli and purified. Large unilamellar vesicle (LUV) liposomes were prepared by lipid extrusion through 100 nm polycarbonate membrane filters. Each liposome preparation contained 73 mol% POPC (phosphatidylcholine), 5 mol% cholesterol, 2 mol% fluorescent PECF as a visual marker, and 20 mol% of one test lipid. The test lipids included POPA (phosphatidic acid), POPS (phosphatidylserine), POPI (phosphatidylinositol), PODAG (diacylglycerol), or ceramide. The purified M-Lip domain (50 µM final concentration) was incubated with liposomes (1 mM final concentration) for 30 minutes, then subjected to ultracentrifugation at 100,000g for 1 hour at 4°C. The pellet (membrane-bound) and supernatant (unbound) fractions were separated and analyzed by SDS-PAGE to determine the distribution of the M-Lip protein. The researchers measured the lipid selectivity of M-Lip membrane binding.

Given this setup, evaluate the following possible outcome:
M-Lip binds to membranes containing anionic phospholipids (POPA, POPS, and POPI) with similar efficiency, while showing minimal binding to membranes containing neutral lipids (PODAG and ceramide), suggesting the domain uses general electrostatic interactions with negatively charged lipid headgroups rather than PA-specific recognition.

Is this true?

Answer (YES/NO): YES